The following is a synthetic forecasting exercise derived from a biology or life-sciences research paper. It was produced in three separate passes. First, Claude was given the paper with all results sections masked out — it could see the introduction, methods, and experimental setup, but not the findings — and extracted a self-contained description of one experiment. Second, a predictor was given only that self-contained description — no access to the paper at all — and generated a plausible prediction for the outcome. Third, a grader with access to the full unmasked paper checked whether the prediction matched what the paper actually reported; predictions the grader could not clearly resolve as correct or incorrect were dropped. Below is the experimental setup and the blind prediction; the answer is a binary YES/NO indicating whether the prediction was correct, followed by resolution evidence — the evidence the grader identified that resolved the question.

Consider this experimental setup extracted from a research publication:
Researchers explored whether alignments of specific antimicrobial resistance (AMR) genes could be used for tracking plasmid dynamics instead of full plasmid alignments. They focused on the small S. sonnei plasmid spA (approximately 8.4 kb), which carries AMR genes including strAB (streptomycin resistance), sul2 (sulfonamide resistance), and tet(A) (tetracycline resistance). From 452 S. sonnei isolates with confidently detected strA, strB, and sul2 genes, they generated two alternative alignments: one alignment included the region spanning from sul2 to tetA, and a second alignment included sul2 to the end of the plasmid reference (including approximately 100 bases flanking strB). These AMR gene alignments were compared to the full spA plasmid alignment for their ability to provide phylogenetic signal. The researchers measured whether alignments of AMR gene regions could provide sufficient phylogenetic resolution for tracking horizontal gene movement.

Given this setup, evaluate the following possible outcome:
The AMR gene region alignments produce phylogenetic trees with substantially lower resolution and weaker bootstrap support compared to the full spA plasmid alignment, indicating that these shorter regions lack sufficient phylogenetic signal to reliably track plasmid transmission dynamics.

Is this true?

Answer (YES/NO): YES